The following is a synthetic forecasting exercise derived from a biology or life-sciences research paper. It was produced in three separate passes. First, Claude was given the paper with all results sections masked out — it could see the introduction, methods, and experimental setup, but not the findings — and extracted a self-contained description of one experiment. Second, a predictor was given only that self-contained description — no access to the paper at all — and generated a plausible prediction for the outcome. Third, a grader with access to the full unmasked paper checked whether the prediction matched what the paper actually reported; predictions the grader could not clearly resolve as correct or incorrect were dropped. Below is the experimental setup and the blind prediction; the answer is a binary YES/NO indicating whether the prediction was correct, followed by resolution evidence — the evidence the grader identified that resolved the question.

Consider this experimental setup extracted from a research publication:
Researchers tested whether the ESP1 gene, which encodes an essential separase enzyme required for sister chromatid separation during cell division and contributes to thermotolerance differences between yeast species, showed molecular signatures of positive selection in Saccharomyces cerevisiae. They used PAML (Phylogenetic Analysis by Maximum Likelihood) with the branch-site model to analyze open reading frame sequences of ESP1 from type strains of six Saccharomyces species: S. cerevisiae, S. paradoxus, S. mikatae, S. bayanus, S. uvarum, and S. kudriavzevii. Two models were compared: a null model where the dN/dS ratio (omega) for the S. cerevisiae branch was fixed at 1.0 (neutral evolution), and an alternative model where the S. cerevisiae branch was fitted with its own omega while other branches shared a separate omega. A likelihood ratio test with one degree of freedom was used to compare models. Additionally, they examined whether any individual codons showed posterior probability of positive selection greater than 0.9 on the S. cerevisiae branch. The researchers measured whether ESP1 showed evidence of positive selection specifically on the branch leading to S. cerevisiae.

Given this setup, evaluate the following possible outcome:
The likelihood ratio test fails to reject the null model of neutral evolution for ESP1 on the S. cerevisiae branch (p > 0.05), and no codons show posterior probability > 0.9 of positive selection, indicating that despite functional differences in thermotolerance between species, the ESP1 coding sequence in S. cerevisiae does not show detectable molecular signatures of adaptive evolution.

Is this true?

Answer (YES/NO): NO